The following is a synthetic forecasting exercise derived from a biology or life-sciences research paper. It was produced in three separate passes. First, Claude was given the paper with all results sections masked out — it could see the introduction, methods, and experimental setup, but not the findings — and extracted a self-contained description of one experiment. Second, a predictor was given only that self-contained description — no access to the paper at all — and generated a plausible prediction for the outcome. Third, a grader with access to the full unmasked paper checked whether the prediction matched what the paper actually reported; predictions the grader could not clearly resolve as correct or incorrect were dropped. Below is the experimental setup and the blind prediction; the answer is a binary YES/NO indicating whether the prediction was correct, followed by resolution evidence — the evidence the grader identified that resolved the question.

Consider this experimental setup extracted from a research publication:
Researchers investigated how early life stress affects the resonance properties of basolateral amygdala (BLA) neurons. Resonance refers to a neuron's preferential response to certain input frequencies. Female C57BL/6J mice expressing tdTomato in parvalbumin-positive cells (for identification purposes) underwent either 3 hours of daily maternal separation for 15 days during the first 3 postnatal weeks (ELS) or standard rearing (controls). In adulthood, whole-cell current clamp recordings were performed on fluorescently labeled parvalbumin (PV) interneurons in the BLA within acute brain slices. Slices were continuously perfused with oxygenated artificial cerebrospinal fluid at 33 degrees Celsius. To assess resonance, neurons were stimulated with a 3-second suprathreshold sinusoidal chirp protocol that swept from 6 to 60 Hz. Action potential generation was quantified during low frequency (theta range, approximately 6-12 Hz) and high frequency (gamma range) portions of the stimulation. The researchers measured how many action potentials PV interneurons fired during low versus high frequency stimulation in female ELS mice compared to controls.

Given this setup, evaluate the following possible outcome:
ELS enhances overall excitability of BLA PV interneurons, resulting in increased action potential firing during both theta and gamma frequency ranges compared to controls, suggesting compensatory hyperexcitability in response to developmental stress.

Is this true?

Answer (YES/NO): NO